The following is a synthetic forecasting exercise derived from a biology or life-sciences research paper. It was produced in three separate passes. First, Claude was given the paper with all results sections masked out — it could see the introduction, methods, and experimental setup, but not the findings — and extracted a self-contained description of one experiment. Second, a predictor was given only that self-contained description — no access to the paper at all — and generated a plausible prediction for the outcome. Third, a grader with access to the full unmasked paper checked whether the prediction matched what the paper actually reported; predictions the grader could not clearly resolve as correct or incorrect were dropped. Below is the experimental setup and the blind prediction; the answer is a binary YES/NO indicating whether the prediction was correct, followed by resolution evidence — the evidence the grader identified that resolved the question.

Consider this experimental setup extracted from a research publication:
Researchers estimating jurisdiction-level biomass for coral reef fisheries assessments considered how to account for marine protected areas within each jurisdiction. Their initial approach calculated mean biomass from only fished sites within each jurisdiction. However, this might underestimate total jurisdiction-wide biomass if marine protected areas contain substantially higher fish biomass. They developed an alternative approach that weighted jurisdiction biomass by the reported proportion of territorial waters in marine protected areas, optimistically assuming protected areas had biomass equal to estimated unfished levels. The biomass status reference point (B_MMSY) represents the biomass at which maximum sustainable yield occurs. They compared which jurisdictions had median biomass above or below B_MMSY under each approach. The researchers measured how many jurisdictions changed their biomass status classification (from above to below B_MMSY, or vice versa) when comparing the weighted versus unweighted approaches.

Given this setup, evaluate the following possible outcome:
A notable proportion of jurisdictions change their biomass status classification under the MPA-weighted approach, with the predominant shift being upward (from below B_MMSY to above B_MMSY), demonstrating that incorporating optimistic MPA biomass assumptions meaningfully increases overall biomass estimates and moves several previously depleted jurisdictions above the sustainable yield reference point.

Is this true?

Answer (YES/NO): YES